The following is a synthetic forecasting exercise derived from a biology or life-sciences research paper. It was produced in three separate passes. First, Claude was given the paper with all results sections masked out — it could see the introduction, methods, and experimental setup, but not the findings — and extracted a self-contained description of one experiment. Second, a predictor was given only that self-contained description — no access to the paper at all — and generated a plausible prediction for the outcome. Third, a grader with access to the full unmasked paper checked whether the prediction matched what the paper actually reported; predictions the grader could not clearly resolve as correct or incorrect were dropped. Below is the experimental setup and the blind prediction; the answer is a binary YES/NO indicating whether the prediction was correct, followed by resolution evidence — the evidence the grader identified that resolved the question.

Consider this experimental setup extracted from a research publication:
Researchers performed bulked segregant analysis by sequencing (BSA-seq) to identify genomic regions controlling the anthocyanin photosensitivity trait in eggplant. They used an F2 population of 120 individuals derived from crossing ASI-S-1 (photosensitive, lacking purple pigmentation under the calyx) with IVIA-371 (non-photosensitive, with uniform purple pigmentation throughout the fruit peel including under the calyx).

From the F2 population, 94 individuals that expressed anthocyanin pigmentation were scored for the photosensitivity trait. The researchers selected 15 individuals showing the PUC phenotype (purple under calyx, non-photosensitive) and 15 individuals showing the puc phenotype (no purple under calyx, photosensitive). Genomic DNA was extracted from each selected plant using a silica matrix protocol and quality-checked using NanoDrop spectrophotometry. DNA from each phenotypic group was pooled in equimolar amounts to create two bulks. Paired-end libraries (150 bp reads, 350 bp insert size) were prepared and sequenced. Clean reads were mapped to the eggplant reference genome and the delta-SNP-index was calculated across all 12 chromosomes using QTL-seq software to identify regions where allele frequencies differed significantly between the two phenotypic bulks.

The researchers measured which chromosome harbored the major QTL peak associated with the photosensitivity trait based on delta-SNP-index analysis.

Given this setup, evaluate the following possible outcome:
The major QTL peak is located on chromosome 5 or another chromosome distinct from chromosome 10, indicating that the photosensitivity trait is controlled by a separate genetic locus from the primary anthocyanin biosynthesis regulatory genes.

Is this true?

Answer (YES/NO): NO